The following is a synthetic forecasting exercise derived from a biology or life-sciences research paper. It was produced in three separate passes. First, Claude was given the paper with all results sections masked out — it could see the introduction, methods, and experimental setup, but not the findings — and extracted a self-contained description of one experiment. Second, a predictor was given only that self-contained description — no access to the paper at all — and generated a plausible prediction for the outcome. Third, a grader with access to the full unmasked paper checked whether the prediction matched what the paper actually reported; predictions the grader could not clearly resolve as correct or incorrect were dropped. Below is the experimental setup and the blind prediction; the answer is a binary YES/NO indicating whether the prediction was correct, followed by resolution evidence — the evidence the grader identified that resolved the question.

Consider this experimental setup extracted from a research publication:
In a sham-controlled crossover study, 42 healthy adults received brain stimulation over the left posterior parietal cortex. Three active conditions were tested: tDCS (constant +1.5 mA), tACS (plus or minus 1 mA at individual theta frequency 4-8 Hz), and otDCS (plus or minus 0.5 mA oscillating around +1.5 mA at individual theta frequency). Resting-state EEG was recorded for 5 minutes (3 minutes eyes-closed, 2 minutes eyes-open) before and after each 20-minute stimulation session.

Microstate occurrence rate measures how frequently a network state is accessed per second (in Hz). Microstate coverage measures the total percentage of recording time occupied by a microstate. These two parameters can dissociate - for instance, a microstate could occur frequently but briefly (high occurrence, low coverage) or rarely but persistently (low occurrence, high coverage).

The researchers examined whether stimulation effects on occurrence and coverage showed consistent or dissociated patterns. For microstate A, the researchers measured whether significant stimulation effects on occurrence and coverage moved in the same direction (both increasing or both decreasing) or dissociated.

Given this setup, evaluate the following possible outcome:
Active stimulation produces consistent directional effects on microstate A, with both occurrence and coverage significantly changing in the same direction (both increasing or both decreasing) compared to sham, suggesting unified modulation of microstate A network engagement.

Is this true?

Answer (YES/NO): NO